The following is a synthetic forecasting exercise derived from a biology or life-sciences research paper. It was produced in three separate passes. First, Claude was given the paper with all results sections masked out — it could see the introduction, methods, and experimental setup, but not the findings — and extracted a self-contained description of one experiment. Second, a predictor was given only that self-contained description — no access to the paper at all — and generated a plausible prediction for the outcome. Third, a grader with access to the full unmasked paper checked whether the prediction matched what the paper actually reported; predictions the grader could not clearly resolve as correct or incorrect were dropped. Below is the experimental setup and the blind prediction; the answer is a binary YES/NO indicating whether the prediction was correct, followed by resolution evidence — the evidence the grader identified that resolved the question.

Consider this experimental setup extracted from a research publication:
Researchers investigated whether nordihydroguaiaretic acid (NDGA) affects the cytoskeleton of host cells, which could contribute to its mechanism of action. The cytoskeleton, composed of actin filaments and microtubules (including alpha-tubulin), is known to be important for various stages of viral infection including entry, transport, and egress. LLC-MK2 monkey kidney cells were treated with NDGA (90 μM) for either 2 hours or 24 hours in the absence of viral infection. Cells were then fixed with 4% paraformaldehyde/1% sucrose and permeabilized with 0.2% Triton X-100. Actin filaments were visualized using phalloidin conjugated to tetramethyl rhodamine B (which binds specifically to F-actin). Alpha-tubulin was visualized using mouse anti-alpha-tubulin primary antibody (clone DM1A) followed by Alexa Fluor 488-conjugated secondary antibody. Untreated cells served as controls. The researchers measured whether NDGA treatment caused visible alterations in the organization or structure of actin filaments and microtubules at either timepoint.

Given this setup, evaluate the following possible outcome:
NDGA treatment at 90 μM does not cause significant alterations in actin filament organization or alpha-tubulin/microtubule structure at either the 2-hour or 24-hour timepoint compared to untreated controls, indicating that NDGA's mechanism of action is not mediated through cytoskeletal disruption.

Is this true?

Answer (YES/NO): NO